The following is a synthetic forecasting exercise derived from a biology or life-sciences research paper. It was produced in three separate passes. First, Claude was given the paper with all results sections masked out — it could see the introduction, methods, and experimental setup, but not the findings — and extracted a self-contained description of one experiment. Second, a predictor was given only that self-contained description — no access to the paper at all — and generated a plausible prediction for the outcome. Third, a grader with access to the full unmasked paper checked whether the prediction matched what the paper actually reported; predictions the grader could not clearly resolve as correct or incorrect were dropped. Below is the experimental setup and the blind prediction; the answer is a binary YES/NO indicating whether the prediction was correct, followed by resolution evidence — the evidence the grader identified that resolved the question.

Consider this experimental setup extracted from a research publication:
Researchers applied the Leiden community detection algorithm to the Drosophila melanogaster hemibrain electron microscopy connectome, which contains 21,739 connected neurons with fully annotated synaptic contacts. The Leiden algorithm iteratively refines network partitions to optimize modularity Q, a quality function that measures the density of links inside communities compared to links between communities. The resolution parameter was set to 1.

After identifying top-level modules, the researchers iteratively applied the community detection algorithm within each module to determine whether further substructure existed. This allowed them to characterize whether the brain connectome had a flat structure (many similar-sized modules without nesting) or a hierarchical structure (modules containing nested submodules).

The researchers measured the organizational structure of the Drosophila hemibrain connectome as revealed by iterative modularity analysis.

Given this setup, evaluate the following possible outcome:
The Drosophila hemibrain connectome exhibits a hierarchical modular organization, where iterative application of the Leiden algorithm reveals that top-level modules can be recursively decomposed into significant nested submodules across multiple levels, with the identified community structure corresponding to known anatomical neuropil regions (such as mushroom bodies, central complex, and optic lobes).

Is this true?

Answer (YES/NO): NO